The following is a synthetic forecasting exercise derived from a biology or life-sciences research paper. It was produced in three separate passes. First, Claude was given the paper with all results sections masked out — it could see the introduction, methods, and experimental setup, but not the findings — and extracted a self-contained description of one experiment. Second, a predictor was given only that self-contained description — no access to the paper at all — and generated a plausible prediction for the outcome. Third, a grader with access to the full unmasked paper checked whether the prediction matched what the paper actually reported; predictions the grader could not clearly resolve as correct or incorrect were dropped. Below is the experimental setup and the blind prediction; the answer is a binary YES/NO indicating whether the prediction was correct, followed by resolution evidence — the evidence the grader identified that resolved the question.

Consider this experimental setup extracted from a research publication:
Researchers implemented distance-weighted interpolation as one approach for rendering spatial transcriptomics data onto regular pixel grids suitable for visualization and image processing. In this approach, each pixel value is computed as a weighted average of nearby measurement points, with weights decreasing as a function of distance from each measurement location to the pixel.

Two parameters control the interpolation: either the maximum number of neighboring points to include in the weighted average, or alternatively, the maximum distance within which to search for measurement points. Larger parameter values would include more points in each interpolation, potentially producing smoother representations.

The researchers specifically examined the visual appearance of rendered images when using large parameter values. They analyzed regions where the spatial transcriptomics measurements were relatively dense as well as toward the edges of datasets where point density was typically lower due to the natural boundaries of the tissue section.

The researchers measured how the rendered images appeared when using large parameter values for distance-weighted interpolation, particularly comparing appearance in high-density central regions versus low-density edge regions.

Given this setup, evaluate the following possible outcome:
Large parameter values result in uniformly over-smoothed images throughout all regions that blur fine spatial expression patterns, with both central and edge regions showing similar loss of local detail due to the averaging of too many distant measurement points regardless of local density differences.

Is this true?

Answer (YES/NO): NO